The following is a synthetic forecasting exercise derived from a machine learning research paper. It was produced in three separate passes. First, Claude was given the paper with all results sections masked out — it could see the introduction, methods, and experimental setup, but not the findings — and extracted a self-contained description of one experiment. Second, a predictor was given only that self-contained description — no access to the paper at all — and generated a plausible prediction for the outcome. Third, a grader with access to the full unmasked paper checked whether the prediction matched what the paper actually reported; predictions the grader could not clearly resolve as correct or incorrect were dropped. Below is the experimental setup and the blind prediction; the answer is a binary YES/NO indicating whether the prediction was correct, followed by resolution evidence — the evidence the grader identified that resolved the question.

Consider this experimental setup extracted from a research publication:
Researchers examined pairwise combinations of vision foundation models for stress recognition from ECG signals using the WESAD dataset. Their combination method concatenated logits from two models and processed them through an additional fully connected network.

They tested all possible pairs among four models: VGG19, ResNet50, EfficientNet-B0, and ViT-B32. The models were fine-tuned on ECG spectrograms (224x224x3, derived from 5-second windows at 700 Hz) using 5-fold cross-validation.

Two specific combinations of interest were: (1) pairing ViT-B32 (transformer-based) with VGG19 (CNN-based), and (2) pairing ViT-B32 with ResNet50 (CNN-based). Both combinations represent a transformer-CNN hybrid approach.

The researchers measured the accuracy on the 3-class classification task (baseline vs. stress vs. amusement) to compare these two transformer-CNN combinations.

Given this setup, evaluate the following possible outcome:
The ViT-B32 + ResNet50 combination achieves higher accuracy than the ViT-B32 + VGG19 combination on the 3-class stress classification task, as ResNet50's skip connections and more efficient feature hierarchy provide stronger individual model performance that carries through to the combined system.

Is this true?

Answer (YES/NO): YES